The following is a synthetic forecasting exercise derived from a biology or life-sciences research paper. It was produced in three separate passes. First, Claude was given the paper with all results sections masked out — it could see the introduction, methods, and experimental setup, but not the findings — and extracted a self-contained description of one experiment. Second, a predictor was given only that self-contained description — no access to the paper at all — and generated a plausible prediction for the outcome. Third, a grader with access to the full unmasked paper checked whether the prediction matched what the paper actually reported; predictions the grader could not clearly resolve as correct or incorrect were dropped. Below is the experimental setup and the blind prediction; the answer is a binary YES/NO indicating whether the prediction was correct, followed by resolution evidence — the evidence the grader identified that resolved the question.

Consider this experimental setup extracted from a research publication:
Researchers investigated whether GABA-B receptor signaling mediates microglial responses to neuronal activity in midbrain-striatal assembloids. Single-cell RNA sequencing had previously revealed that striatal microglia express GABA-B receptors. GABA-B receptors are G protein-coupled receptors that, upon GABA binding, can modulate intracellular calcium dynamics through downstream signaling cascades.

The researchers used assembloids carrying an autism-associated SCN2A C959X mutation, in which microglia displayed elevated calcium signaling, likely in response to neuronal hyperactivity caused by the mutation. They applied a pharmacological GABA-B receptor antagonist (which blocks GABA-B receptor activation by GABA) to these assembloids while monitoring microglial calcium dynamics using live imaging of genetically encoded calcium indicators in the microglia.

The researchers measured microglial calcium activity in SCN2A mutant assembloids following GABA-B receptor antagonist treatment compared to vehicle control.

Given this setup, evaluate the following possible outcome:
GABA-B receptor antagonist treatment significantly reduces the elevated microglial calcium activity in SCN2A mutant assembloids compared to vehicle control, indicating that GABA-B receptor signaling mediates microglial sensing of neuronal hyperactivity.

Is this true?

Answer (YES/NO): YES